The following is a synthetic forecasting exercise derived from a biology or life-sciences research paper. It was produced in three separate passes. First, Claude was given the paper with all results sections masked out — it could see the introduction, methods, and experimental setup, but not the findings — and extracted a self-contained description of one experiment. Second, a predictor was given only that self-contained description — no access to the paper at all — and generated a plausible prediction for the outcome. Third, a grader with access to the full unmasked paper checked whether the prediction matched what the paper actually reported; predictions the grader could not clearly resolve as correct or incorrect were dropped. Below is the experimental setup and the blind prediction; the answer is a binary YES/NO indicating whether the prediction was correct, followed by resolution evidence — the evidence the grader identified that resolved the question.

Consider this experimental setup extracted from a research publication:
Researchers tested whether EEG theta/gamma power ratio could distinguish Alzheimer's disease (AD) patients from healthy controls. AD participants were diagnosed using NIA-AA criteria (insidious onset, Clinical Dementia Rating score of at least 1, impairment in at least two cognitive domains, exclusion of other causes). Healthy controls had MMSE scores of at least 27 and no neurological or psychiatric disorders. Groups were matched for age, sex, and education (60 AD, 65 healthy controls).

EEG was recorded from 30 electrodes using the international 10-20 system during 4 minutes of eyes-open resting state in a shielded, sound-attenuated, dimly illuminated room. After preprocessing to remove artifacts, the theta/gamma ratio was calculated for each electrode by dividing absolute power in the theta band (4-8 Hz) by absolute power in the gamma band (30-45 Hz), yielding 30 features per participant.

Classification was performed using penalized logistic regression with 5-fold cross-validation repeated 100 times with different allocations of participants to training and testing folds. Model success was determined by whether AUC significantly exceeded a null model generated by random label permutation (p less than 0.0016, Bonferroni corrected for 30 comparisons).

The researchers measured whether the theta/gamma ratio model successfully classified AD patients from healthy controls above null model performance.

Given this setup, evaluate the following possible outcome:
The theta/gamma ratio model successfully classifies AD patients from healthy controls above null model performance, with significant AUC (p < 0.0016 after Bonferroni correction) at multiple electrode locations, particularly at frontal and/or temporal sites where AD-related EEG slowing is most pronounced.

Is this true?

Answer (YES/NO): NO